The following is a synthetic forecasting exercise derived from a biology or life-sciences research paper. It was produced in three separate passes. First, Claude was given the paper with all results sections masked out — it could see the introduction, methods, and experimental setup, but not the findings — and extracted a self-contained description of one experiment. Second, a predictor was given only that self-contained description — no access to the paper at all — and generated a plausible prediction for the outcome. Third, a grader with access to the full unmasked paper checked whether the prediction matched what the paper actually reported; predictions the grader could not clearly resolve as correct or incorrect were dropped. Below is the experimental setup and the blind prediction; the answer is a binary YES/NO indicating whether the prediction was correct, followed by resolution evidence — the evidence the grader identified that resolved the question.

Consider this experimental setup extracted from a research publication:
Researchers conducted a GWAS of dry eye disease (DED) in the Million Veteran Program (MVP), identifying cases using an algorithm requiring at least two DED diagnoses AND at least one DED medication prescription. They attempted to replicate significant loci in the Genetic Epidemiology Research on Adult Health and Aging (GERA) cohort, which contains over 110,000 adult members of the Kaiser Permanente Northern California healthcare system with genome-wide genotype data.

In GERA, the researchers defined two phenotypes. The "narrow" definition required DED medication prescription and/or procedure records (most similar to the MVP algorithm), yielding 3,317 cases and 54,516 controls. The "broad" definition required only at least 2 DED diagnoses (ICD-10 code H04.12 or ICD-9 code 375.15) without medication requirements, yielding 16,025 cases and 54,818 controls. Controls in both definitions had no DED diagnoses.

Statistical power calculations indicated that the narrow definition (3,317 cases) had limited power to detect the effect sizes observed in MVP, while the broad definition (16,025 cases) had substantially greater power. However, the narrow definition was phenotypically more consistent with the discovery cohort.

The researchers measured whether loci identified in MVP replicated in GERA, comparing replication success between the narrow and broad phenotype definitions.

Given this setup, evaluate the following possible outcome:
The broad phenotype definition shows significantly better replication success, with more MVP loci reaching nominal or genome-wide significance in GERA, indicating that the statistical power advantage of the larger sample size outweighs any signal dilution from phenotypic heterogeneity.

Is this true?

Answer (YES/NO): NO